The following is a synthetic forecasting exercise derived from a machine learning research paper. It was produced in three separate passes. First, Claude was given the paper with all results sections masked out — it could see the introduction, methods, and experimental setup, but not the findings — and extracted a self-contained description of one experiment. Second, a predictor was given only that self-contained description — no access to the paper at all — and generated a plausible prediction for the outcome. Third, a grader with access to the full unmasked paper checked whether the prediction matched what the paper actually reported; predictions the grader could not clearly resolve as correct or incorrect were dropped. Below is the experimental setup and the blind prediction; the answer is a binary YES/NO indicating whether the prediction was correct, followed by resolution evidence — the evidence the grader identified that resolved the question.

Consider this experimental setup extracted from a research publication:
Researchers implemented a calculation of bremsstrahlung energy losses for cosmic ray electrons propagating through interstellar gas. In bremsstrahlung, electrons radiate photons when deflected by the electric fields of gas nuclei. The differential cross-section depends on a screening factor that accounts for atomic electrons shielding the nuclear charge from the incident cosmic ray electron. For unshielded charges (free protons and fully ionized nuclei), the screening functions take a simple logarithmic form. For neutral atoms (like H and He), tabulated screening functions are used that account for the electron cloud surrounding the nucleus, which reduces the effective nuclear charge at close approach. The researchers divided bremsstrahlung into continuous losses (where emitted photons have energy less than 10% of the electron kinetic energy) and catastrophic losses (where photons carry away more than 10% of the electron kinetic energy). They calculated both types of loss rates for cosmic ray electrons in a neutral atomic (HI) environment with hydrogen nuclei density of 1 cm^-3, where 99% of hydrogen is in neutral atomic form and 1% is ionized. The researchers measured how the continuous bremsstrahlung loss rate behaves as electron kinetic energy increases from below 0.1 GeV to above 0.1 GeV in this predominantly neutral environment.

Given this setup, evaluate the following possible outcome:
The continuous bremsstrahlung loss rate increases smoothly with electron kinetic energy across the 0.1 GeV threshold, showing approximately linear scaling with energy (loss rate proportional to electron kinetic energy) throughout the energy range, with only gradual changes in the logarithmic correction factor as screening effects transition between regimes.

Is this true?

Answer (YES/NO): NO